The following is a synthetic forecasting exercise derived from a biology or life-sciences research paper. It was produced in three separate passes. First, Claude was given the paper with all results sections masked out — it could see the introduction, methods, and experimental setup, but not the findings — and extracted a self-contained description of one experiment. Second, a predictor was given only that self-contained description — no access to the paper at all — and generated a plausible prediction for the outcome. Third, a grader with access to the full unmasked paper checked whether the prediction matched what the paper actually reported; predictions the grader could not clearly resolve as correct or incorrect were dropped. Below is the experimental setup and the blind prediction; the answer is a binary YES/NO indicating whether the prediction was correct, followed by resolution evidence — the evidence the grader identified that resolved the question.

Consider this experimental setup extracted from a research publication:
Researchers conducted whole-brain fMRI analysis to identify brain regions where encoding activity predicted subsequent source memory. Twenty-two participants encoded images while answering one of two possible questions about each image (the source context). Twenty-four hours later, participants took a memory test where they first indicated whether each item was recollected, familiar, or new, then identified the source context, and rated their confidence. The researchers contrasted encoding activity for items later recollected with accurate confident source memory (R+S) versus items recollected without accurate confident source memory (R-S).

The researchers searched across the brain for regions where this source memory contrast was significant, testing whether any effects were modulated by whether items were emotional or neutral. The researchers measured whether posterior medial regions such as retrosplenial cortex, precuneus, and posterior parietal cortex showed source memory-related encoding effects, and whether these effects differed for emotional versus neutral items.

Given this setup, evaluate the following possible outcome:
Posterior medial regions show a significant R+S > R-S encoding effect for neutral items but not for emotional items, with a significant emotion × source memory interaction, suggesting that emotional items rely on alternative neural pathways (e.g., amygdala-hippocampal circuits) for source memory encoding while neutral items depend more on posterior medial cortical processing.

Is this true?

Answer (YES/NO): NO